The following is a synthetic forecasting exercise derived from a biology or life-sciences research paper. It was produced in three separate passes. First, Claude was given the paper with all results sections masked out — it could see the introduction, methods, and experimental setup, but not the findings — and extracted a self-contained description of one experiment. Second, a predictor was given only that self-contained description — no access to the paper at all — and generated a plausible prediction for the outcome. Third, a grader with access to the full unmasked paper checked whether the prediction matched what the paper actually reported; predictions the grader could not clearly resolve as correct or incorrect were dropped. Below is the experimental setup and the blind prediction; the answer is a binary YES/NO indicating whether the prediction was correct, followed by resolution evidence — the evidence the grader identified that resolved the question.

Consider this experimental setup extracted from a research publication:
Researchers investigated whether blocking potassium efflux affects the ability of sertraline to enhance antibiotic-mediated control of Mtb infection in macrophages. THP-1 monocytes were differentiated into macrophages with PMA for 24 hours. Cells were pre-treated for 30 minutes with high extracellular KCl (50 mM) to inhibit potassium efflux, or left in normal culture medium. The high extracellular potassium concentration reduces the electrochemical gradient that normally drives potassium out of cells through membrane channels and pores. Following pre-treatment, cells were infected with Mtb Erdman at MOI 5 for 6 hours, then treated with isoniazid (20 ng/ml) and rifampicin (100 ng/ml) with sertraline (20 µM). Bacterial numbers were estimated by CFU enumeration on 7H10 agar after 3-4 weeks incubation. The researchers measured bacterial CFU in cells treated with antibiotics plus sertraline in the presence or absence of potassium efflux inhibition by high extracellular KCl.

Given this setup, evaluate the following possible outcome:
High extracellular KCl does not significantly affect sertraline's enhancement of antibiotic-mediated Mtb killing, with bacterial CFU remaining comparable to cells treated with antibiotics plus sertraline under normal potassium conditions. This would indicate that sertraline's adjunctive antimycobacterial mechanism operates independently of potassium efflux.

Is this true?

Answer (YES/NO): NO